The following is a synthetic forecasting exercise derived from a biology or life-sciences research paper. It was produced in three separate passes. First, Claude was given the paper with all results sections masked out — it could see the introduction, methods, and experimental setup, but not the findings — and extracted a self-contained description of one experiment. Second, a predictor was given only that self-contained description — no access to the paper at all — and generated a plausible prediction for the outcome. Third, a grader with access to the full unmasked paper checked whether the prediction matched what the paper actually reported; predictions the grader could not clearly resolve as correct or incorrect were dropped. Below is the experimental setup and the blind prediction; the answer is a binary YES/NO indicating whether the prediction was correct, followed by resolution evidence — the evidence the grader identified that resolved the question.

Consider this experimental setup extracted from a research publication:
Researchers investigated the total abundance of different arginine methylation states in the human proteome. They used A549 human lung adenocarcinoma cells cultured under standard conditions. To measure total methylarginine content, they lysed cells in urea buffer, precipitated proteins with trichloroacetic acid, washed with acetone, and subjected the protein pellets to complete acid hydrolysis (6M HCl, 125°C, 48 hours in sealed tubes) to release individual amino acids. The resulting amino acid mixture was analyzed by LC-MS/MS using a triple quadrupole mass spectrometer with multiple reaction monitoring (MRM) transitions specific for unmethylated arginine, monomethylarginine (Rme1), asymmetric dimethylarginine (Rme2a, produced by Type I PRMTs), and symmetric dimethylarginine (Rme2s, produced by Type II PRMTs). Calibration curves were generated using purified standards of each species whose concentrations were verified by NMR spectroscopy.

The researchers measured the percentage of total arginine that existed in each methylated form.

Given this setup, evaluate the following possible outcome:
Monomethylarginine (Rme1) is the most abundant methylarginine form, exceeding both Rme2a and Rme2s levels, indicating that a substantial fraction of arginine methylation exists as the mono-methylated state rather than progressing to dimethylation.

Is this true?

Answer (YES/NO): NO